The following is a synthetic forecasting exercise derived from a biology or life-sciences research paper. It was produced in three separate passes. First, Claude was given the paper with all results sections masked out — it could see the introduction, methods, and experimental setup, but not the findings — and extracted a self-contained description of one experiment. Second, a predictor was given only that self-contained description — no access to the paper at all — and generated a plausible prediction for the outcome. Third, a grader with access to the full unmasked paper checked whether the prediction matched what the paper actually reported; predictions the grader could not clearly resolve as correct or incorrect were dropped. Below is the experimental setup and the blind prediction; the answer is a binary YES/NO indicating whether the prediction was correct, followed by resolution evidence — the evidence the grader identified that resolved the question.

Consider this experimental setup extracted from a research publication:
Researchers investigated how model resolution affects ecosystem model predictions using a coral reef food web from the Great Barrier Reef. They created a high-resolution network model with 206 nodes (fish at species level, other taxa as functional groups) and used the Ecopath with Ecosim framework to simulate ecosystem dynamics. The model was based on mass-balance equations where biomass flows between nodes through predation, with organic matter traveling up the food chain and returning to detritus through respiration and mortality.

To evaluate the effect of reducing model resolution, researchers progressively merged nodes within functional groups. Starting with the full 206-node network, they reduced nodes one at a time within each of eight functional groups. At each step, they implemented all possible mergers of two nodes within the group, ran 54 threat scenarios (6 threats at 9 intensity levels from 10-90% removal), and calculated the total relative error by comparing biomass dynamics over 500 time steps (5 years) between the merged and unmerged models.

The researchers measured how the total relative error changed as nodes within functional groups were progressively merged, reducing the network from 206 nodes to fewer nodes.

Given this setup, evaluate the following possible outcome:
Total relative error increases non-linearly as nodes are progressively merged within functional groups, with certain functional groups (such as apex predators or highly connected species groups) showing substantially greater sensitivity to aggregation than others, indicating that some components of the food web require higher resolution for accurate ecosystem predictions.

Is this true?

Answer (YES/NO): NO